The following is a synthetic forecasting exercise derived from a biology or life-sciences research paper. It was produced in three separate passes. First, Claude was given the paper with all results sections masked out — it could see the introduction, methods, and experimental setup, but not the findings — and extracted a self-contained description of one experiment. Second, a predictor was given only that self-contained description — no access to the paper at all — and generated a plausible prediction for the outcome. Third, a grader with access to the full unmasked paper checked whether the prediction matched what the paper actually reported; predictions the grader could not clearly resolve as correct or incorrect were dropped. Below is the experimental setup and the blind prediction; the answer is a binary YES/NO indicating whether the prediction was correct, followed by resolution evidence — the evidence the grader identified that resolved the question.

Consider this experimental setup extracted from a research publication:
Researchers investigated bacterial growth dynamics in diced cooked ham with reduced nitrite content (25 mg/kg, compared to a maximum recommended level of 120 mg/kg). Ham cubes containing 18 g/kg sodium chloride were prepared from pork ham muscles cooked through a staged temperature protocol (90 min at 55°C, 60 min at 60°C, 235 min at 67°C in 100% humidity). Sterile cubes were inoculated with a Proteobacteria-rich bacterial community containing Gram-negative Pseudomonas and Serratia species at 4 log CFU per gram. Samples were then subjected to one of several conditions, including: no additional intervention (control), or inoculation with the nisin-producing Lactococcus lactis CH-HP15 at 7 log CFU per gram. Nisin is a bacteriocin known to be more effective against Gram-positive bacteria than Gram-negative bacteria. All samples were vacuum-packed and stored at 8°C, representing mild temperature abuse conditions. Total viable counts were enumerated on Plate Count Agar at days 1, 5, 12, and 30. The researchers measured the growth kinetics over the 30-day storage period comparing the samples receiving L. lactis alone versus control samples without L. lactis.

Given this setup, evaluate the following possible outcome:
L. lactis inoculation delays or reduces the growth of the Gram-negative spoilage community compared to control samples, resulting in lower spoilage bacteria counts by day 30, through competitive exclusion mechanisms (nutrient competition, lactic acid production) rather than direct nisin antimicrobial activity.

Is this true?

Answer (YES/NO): NO